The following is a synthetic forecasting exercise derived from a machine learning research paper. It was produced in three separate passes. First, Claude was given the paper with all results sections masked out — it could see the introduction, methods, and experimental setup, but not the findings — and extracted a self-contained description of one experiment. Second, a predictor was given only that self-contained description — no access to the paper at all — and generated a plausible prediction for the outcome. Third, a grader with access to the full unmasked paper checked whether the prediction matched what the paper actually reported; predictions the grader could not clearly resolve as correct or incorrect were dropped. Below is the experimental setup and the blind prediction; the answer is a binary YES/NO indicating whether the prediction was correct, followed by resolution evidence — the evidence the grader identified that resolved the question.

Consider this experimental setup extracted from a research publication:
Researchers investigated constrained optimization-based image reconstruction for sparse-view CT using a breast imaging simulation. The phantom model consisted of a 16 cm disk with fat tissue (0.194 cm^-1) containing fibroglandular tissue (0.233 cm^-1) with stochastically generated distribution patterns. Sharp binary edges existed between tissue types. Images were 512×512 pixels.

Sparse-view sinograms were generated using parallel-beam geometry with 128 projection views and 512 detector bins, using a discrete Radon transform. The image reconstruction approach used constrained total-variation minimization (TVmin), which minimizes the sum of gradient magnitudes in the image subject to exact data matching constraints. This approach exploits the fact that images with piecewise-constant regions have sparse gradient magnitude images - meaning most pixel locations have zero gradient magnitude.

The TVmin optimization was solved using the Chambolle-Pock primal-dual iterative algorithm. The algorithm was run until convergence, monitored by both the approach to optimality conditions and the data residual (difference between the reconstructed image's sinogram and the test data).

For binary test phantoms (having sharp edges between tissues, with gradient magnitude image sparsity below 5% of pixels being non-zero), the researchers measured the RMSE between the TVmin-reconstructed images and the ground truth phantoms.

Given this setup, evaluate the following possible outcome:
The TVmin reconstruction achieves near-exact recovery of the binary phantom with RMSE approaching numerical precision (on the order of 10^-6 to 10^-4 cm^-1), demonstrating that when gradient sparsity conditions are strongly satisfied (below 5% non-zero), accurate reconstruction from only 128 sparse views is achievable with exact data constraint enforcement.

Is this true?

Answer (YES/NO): NO